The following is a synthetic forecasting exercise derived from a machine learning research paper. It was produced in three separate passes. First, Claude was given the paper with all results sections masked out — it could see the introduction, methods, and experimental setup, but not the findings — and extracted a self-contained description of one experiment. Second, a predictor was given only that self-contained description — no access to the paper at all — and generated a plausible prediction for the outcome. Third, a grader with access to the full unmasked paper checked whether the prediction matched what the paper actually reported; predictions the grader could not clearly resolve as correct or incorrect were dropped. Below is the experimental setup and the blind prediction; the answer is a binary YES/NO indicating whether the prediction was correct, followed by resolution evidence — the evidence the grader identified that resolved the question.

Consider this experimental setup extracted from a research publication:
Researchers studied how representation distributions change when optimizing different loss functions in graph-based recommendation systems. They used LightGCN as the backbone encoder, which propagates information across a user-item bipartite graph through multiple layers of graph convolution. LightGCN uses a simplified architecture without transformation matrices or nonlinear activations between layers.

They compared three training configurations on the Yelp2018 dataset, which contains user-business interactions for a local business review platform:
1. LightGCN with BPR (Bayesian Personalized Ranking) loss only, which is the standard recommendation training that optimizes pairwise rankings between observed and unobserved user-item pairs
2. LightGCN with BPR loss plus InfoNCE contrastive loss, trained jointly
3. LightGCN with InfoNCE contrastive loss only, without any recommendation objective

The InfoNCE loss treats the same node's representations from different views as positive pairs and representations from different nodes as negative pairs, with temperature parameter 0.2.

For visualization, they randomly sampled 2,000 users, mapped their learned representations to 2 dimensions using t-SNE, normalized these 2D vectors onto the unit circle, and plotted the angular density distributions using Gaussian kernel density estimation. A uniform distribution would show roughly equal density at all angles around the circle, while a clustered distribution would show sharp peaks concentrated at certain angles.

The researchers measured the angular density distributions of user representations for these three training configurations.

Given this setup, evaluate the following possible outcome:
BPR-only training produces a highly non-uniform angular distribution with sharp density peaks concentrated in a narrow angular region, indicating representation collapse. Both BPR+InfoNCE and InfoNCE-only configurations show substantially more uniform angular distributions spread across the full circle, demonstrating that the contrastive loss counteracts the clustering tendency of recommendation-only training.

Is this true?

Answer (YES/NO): YES